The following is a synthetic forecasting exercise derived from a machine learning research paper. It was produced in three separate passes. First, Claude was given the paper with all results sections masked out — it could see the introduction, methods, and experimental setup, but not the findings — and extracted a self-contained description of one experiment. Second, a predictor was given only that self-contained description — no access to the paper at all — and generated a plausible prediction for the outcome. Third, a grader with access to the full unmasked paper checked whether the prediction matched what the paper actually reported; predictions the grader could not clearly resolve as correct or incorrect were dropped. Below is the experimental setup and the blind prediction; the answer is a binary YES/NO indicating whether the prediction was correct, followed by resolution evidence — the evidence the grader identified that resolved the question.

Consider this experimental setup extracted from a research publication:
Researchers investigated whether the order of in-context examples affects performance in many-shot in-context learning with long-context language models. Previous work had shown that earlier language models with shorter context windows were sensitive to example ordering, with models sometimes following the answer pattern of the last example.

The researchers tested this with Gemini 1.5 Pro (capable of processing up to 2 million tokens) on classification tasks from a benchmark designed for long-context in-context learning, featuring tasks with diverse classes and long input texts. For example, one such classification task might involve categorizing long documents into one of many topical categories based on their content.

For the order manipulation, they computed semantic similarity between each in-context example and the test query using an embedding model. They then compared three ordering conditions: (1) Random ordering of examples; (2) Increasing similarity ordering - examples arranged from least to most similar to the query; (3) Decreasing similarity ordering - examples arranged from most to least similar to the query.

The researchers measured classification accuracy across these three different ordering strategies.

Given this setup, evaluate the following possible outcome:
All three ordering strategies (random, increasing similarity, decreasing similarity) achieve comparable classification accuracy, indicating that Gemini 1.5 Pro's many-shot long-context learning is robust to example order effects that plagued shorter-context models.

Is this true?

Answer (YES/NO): YES